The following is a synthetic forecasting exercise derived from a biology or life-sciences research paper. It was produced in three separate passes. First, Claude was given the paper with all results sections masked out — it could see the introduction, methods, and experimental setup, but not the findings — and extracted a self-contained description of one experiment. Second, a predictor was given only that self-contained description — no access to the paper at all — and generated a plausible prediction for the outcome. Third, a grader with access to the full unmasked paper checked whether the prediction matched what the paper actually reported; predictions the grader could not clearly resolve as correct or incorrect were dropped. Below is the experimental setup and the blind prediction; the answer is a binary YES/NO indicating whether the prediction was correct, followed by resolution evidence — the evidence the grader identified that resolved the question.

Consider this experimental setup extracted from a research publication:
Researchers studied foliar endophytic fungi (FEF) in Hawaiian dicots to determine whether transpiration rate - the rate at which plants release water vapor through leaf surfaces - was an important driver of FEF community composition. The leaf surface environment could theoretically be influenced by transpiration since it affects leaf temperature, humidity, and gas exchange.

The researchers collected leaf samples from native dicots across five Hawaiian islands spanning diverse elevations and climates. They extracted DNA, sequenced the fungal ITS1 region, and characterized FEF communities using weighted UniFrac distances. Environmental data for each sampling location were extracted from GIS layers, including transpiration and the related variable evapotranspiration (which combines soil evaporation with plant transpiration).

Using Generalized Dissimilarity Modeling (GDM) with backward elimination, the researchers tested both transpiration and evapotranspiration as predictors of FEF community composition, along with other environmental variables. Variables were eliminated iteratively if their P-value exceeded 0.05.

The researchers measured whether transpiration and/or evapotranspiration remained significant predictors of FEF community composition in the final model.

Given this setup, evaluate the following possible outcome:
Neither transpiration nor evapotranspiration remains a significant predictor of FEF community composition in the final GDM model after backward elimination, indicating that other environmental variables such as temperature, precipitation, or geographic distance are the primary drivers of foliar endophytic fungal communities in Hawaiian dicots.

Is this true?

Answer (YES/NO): NO